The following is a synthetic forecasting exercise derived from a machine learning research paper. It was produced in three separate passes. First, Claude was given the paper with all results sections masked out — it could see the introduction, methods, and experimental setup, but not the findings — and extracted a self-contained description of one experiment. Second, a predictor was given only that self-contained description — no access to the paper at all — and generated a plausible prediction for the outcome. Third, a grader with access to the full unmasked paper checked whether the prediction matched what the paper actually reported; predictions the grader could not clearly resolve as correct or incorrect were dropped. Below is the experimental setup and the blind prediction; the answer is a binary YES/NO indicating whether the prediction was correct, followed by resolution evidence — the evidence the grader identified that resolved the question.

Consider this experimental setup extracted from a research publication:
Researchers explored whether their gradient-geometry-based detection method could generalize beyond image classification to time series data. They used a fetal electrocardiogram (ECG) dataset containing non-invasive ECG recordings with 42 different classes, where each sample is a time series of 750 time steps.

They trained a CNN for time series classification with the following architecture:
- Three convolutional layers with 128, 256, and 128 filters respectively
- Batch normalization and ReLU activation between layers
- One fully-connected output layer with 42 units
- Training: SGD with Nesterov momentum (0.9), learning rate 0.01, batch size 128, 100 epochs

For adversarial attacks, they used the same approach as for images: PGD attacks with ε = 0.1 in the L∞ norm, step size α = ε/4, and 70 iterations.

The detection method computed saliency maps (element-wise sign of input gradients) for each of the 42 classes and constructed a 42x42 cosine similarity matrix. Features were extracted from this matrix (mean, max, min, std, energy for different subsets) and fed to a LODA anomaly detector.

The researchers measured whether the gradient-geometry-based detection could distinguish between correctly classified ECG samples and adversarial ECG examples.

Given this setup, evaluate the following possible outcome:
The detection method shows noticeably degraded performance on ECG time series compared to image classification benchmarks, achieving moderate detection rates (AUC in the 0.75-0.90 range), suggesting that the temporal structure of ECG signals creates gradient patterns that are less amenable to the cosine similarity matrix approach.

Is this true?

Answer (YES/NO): NO